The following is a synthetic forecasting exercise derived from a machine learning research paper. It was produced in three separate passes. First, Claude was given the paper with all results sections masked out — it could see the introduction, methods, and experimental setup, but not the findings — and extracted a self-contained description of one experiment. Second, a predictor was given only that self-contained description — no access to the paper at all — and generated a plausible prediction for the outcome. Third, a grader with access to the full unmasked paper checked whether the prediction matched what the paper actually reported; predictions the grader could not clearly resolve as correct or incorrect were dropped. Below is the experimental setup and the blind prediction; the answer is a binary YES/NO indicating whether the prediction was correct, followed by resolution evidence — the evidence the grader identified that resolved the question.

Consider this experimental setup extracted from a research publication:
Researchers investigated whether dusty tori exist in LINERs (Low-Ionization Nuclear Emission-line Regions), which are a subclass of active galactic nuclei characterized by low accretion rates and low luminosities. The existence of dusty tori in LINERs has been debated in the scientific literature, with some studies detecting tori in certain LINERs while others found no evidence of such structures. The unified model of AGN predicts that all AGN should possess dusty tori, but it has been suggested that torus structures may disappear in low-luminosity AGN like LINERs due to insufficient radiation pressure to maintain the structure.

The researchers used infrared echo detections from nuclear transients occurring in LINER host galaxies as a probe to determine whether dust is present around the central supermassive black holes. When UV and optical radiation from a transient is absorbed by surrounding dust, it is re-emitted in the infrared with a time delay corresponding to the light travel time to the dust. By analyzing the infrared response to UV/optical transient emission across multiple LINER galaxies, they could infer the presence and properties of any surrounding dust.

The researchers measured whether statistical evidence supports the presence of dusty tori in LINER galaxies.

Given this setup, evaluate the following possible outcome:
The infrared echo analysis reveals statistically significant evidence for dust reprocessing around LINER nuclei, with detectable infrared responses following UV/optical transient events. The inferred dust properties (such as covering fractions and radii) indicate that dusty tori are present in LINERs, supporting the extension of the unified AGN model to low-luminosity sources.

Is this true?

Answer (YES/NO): YES